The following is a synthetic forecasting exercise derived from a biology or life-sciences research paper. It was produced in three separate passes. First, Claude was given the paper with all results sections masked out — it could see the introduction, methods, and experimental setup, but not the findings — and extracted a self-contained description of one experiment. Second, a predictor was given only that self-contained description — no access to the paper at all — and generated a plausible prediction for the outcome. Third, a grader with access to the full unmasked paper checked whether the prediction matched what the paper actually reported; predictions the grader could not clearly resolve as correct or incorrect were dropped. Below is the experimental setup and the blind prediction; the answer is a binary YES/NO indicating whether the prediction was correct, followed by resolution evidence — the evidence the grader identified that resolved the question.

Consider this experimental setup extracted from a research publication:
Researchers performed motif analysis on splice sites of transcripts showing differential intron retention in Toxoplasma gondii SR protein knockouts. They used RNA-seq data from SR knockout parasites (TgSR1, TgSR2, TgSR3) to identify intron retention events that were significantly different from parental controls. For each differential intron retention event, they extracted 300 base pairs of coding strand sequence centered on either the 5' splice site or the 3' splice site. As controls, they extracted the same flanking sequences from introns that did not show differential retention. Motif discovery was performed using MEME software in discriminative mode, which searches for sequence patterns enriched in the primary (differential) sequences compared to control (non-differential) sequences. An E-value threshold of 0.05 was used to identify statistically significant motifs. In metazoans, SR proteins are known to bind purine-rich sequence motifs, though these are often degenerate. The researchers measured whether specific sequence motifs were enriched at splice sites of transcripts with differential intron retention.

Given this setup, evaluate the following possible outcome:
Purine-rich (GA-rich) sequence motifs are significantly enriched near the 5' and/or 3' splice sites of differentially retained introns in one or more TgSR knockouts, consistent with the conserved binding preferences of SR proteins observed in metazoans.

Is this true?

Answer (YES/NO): YES